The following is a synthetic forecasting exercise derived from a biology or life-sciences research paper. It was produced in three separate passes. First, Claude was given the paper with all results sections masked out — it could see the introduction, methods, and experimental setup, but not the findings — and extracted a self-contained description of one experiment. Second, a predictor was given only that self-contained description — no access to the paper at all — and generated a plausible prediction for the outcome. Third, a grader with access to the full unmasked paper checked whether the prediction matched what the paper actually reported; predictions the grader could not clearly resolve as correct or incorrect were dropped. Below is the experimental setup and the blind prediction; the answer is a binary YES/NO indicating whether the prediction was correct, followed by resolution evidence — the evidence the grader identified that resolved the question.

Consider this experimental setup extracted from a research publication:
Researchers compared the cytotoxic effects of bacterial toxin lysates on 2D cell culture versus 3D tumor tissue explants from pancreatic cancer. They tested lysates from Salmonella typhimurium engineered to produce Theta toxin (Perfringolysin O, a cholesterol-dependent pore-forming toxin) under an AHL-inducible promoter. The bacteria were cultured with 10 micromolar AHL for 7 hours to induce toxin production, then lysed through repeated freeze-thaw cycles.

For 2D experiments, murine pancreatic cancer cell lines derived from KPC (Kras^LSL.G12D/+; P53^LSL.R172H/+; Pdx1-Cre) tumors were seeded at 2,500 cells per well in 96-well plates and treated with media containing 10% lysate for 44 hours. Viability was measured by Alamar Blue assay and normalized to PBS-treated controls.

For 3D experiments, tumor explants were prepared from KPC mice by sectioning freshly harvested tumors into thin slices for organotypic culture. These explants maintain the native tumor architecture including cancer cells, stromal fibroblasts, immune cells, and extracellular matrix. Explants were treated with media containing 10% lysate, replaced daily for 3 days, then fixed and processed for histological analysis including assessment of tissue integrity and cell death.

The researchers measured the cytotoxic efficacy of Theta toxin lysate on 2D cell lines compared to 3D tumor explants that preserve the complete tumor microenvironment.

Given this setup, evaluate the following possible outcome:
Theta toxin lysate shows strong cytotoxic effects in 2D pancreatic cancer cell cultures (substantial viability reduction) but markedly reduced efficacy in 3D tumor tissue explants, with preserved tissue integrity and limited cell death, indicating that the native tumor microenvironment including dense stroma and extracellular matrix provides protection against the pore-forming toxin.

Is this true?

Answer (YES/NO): NO